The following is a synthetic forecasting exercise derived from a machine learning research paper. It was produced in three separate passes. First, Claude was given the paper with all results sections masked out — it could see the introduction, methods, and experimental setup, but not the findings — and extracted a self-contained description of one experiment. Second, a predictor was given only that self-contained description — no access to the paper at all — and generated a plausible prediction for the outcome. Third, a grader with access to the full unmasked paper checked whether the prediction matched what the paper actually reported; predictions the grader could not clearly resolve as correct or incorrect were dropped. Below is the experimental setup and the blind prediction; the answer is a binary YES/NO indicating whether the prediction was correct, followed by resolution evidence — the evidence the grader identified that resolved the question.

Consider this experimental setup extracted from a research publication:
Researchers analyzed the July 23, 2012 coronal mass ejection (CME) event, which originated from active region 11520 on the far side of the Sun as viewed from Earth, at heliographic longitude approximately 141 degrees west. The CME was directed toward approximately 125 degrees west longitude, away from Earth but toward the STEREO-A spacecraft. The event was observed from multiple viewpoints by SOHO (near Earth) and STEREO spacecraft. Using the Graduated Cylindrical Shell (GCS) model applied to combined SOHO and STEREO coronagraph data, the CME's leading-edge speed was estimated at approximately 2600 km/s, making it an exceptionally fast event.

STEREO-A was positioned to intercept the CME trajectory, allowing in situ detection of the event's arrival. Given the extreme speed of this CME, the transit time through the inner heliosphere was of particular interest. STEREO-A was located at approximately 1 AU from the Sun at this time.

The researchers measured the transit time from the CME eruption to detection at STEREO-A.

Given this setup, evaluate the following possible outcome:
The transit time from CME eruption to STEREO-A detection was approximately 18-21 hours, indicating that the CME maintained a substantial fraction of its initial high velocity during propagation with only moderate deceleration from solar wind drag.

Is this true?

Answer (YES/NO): YES